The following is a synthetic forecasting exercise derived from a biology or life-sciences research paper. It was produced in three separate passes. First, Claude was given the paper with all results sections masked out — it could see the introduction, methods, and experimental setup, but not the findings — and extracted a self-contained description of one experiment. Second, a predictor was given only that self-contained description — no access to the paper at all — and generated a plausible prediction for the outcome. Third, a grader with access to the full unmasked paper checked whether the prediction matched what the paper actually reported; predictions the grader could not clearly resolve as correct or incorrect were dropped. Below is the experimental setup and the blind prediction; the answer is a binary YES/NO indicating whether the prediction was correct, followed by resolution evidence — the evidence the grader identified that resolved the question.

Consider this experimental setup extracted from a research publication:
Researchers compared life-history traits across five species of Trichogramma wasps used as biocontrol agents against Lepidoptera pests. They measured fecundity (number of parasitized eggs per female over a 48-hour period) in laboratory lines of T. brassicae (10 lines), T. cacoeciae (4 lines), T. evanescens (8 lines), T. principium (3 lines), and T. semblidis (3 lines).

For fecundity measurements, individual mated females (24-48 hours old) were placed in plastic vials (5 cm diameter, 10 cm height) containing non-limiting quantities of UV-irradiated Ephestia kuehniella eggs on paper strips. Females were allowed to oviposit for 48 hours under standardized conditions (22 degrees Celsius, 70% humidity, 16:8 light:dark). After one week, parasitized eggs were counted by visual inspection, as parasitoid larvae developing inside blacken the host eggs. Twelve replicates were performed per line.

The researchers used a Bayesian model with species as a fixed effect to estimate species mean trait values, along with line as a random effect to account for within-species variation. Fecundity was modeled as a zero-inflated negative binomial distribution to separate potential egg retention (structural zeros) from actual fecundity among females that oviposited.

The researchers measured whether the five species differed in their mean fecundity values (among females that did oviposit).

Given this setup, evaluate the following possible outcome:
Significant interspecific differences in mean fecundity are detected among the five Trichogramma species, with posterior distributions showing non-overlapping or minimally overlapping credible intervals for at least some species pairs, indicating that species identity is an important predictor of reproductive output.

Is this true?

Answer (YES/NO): YES